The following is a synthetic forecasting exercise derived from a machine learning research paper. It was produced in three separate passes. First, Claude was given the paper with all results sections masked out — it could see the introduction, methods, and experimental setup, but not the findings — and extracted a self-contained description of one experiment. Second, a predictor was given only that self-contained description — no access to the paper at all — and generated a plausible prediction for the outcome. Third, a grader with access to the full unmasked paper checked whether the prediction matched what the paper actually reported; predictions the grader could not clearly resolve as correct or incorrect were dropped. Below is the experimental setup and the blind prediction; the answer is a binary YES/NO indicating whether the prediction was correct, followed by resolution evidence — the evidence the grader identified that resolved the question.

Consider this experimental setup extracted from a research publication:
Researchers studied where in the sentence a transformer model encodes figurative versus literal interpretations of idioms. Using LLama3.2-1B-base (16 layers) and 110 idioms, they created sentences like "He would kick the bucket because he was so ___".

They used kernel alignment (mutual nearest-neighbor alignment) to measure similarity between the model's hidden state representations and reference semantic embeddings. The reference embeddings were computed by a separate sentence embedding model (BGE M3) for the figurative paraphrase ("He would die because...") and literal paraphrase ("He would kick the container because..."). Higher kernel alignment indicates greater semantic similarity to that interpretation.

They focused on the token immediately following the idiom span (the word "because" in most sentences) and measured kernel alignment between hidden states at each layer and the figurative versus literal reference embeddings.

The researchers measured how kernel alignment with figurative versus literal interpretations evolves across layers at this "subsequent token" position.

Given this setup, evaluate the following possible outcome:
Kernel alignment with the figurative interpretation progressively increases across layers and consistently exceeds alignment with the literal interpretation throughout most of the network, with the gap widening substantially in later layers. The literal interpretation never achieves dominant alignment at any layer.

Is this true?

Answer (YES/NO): NO